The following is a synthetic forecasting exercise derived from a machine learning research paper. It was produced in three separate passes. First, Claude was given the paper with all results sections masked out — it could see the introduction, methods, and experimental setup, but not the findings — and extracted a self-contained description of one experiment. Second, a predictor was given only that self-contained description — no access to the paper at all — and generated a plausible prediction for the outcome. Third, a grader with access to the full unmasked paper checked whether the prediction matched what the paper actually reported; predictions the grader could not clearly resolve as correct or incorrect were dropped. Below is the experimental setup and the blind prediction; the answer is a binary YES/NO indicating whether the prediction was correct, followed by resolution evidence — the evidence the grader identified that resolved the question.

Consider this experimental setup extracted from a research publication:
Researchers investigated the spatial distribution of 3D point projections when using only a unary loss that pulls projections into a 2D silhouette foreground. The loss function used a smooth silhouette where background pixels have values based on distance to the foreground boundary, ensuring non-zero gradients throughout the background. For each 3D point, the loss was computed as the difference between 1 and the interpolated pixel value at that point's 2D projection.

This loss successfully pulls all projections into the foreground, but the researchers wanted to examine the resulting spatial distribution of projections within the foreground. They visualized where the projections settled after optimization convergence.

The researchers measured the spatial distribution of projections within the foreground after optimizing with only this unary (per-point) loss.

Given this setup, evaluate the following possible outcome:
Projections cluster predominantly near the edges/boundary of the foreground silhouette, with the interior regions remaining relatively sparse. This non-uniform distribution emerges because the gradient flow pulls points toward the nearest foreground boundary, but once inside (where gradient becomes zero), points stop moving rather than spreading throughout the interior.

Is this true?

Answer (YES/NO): YES